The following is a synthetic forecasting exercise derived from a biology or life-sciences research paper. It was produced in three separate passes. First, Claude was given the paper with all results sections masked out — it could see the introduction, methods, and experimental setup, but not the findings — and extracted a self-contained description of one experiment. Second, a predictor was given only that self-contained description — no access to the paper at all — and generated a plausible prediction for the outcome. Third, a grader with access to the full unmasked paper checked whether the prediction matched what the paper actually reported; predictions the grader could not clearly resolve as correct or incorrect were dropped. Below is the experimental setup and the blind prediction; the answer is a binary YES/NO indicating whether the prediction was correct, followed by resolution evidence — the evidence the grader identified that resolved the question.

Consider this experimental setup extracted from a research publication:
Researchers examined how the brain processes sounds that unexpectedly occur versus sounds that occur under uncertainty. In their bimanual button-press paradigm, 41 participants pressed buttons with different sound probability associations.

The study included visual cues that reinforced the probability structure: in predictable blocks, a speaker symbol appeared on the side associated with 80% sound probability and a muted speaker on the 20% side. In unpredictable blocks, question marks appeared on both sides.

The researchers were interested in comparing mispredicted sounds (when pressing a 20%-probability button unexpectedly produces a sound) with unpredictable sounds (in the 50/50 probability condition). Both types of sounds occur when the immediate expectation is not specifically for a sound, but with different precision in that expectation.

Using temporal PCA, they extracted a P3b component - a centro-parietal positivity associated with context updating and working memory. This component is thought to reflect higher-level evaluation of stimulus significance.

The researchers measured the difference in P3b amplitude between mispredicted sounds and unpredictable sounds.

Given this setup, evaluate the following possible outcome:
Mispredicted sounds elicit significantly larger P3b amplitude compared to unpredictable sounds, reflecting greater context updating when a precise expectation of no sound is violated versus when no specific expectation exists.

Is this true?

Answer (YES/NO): YES